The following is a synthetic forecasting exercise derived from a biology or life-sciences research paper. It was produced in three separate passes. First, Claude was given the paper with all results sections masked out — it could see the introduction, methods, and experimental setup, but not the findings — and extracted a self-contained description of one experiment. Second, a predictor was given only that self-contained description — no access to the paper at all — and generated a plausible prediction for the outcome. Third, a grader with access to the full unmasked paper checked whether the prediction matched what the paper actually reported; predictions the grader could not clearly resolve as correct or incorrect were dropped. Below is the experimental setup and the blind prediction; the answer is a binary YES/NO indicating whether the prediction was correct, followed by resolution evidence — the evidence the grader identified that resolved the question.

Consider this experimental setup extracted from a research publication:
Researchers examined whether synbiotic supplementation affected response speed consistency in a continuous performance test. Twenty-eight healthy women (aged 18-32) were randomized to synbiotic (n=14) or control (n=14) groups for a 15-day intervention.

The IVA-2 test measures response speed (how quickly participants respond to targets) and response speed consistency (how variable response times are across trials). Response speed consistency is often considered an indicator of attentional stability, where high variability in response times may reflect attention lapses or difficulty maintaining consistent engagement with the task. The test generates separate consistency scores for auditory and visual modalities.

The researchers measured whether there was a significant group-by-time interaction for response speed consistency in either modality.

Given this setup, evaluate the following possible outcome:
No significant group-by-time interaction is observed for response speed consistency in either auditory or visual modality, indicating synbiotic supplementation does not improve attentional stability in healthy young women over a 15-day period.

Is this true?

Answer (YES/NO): YES